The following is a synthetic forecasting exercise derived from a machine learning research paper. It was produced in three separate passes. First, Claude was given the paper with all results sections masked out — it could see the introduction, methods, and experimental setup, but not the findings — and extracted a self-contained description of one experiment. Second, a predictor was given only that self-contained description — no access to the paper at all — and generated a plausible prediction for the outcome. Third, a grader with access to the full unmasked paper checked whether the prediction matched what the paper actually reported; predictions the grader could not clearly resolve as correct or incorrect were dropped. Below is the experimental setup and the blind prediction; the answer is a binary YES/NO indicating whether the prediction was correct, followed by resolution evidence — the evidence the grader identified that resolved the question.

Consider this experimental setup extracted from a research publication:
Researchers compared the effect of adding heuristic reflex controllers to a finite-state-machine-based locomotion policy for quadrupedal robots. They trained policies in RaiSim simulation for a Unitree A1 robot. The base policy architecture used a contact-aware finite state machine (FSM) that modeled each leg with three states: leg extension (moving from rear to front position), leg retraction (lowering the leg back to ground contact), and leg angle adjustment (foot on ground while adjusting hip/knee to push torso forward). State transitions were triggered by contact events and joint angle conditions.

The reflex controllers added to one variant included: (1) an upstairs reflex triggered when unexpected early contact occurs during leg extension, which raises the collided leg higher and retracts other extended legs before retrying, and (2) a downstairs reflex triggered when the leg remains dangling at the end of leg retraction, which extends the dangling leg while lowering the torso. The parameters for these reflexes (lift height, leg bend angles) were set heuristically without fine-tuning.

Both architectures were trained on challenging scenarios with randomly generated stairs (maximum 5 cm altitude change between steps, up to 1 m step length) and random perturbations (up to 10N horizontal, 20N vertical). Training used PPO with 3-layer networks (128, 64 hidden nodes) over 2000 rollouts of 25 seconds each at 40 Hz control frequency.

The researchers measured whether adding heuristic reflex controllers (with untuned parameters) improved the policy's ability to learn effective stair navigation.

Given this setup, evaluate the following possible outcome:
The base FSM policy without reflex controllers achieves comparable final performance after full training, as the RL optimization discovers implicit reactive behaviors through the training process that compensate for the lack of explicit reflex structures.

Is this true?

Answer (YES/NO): NO